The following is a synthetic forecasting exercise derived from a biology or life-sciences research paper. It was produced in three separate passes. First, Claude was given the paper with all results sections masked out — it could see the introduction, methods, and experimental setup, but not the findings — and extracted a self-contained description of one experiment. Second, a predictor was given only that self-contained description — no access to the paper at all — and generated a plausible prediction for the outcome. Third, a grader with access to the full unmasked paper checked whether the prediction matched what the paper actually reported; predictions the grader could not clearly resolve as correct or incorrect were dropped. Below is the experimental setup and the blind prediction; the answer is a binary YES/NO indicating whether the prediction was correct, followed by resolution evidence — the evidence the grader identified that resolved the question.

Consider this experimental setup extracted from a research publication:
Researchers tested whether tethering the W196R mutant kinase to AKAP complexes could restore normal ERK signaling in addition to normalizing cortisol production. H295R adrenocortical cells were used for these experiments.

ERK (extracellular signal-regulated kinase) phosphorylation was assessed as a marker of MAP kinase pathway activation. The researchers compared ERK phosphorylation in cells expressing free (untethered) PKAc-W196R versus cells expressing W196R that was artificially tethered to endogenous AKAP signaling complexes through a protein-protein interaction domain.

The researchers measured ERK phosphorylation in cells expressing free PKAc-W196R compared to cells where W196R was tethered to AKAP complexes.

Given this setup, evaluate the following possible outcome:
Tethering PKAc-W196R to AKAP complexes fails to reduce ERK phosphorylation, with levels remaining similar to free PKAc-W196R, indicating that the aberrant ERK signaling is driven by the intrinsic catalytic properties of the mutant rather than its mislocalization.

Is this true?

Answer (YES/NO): NO